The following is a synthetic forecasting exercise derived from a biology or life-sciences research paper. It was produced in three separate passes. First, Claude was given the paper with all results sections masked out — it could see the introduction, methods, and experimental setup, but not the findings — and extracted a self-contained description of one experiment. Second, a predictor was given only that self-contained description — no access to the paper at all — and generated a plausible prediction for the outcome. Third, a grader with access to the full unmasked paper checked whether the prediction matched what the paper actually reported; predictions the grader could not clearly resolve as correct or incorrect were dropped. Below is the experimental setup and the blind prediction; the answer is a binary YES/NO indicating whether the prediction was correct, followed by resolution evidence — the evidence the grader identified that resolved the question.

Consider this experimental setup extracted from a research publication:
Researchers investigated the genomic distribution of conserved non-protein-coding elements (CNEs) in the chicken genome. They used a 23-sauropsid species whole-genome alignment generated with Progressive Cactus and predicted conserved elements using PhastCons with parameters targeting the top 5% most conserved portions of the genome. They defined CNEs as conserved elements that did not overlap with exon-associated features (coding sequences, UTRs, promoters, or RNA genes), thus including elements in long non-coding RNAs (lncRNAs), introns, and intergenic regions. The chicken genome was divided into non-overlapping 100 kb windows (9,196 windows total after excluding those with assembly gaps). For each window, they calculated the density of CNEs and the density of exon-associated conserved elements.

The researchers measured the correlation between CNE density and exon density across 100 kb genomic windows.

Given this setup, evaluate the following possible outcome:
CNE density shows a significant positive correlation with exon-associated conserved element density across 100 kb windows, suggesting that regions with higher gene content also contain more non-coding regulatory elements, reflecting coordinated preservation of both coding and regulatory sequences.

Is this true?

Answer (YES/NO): NO